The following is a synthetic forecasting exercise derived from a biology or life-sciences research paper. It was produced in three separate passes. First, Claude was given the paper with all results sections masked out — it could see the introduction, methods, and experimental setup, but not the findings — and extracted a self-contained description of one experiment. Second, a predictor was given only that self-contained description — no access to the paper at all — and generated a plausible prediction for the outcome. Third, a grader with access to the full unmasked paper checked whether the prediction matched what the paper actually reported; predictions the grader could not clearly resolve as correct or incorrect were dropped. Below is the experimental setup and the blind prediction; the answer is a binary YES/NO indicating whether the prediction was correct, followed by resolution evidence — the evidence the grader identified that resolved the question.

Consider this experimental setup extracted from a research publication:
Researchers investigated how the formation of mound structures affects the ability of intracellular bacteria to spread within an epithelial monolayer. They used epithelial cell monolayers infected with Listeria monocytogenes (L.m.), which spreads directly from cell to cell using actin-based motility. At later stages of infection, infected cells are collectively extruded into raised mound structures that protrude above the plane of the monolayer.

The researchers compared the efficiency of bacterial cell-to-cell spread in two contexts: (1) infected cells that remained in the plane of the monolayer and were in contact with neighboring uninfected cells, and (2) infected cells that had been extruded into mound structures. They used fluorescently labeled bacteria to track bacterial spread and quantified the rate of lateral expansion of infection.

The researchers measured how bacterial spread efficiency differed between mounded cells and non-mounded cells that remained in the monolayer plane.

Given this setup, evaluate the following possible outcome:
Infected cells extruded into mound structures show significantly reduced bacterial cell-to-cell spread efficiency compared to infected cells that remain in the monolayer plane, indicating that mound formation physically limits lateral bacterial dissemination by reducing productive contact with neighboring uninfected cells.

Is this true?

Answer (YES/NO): YES